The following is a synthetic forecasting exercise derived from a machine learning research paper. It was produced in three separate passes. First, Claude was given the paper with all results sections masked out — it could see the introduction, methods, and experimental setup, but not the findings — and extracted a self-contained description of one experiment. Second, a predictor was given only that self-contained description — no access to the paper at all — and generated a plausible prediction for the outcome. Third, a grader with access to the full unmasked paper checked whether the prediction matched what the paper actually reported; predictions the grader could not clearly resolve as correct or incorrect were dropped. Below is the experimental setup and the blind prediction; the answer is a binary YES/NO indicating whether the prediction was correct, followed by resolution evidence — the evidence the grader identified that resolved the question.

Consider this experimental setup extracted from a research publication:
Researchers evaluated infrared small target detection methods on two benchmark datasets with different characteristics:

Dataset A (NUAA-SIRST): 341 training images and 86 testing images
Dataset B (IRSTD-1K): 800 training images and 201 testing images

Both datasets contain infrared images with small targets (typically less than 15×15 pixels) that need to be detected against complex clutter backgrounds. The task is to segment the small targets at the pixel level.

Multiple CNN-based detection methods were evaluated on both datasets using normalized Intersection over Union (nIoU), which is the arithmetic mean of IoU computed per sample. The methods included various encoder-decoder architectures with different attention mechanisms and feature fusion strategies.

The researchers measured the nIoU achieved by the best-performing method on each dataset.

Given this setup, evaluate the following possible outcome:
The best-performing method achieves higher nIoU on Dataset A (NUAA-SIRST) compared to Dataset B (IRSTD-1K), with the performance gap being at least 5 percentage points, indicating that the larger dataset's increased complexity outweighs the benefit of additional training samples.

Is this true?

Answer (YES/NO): YES